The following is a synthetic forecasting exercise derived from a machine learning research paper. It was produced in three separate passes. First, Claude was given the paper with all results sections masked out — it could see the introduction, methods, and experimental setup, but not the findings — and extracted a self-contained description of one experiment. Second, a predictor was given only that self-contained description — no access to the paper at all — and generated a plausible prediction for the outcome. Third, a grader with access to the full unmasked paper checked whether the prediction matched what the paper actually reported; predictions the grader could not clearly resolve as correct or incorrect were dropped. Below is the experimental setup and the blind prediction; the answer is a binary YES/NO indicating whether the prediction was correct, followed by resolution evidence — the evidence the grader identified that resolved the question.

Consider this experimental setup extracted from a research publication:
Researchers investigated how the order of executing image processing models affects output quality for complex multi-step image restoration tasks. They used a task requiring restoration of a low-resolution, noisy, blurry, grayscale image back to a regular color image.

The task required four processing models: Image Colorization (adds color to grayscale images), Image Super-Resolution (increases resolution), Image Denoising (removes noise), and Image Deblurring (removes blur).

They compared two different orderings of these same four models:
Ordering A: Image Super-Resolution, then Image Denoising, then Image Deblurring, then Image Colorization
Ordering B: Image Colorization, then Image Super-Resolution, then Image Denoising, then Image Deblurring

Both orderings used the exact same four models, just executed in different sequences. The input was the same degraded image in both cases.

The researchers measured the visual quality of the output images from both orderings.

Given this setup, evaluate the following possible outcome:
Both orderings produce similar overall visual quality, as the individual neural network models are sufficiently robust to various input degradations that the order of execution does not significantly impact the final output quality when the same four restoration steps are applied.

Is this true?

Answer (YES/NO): NO